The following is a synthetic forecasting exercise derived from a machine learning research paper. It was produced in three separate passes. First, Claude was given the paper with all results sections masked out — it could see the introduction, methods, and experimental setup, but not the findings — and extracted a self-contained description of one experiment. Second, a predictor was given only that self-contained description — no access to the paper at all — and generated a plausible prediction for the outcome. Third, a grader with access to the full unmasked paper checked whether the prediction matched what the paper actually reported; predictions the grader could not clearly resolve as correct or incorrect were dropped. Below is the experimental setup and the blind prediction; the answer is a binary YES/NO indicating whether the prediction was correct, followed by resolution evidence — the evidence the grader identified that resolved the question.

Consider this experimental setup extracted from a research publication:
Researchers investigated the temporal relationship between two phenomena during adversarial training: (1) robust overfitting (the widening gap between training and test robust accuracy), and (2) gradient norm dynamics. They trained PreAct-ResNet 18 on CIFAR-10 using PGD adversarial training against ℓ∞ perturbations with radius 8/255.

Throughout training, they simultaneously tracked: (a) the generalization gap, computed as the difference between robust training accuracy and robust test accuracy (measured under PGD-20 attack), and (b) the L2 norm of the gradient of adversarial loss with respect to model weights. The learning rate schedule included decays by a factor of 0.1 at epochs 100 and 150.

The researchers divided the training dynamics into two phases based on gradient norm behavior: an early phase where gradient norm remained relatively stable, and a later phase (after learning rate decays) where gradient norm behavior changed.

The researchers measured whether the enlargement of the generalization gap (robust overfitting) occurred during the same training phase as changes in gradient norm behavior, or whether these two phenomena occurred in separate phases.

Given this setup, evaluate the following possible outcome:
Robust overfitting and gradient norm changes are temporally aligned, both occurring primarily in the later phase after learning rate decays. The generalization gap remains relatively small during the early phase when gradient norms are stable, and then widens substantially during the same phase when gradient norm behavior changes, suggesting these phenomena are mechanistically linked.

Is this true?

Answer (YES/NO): YES